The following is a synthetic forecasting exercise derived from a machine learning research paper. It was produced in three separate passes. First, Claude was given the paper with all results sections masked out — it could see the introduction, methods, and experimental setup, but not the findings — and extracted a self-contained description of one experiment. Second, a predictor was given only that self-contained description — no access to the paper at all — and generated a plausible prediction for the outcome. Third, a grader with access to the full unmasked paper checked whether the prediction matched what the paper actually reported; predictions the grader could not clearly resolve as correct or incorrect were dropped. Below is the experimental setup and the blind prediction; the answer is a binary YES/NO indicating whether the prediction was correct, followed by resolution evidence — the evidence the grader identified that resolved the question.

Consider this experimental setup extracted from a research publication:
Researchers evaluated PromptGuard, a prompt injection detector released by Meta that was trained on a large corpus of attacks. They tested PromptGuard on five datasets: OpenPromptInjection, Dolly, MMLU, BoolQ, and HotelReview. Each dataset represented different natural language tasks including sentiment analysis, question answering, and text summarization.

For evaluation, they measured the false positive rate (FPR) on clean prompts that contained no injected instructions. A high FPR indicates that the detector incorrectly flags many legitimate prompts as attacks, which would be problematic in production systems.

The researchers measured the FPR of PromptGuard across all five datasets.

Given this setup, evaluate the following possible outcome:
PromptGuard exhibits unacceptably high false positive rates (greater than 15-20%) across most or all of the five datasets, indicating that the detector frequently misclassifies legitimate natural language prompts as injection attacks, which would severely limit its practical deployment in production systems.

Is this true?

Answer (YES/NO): YES